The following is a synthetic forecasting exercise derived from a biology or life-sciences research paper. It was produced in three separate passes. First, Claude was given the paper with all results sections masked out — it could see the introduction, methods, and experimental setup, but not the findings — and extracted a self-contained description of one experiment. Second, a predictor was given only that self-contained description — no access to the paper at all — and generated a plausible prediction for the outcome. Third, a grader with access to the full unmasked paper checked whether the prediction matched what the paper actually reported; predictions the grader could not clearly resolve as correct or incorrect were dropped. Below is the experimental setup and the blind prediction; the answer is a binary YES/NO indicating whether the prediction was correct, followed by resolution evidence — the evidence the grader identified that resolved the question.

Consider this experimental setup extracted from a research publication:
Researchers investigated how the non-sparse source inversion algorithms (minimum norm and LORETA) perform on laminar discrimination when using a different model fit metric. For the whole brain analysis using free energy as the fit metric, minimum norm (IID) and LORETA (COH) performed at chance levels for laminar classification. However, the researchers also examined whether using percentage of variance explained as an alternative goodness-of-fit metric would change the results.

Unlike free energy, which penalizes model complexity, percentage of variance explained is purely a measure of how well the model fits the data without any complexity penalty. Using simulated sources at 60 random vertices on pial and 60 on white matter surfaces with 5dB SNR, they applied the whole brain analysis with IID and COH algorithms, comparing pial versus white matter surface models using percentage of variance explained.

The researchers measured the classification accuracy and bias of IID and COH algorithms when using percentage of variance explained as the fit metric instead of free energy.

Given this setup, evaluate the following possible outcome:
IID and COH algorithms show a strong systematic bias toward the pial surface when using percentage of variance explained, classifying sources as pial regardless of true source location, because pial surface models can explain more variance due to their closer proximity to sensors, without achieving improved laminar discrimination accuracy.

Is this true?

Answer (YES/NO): YES